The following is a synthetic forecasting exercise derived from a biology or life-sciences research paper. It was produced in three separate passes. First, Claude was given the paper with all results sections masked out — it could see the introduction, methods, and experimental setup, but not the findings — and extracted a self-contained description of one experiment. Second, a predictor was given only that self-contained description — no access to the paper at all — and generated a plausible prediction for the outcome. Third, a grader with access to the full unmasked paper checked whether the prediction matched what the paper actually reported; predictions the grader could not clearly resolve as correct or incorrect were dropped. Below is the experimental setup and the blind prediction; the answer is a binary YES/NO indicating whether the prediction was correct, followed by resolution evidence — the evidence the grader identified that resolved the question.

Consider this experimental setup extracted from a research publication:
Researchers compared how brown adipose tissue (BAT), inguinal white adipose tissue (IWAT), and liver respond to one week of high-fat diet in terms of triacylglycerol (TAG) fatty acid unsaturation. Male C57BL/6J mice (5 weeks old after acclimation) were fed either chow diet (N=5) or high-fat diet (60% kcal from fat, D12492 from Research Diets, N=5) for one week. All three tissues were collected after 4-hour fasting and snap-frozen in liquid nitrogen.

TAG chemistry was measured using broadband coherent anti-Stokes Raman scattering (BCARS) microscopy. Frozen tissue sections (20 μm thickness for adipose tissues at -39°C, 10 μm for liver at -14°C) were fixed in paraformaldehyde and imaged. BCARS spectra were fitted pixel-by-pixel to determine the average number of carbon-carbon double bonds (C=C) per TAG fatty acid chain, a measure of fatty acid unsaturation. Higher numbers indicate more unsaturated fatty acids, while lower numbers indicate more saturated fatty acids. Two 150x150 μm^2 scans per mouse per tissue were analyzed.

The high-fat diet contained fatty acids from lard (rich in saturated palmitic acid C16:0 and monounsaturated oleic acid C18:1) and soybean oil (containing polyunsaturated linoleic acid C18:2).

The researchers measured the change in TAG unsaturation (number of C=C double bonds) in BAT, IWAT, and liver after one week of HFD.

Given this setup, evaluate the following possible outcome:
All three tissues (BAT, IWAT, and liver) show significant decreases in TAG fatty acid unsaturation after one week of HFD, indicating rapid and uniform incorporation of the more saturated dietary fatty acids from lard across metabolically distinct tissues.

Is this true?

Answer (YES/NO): NO